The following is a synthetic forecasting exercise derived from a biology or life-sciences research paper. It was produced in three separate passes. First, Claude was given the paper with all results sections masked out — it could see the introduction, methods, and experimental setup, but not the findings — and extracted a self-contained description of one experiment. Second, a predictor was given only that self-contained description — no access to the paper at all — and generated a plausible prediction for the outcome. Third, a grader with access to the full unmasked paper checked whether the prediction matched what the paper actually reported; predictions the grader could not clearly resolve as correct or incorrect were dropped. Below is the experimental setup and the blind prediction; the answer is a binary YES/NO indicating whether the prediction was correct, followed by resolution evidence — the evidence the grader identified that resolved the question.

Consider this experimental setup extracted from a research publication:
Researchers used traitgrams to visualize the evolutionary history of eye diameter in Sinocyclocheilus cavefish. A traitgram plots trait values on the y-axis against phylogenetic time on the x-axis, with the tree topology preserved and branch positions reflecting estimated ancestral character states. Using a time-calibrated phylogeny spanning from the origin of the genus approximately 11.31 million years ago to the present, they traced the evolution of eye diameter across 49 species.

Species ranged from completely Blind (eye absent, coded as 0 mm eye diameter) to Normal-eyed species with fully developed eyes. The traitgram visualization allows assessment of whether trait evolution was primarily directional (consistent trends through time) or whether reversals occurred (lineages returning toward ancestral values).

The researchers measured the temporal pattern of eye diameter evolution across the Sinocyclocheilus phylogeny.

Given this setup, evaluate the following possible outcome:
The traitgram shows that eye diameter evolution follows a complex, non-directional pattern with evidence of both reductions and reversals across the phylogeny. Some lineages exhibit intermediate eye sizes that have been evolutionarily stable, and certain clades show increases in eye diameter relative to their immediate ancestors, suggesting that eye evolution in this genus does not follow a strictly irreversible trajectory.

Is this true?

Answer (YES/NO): YES